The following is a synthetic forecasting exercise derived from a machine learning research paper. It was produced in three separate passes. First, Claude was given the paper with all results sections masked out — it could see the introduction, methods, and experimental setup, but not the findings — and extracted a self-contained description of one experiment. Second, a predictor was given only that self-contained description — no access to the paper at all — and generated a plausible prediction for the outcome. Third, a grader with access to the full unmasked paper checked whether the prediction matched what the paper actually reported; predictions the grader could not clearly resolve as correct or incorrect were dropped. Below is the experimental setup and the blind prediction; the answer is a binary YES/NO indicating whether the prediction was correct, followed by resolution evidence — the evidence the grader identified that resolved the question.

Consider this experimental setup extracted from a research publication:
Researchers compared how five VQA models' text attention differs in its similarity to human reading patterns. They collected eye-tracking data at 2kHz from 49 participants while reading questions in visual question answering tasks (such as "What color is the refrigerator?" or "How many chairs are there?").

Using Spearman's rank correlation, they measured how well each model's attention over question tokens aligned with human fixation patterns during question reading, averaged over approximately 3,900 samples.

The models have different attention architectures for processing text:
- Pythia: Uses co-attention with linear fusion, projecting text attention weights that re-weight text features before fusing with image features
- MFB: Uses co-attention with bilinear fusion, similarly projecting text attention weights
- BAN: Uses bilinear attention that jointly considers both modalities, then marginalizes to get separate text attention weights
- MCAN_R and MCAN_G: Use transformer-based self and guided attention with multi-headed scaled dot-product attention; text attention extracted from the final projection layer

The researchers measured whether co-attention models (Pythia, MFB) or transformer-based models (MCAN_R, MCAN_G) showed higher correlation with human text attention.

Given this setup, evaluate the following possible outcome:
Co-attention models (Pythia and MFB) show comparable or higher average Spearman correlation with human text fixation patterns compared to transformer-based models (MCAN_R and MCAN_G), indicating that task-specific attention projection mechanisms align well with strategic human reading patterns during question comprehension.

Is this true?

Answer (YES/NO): YES